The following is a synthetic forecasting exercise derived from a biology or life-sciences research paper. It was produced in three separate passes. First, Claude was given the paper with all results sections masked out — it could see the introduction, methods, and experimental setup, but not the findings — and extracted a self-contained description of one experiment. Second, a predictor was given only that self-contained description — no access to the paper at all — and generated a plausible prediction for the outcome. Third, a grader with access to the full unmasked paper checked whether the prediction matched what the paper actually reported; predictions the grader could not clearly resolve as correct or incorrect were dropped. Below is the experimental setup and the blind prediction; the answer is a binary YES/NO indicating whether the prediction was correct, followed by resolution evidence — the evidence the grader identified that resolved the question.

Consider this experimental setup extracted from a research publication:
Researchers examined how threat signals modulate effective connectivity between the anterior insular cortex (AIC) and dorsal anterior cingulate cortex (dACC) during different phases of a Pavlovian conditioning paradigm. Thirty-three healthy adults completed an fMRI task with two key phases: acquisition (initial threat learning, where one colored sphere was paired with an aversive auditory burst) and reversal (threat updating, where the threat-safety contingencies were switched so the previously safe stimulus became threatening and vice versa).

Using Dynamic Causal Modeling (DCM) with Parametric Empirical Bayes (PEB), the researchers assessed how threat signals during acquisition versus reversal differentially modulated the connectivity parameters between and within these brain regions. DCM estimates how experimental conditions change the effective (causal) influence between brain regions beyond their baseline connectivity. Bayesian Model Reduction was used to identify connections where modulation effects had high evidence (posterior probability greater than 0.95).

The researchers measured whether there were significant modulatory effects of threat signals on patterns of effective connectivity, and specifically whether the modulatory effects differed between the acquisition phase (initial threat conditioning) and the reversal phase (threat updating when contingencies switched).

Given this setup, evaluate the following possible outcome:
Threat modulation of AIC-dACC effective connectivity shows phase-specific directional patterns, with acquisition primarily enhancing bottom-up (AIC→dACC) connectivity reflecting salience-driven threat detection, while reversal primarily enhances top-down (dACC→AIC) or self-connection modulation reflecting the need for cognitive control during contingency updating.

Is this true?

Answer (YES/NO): NO